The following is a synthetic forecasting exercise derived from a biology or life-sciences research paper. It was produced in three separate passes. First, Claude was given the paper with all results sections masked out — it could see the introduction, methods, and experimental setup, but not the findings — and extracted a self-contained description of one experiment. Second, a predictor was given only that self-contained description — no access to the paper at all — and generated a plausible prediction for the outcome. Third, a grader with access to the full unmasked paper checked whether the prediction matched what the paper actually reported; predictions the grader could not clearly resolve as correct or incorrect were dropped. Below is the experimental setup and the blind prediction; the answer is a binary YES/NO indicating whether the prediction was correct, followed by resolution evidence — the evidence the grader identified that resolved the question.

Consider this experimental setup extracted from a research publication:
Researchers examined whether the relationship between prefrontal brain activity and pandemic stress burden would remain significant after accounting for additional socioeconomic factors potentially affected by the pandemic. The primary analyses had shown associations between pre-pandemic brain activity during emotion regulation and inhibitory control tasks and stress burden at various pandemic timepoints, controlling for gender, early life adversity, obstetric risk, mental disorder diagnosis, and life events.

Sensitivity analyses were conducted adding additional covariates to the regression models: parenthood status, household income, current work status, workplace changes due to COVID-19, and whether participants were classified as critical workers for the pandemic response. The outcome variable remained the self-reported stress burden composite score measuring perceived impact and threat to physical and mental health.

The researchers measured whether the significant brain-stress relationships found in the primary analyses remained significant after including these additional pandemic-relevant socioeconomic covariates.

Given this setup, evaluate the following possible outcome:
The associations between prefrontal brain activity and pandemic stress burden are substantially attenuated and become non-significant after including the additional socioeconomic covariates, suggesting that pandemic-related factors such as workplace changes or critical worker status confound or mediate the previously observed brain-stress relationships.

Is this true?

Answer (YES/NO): NO